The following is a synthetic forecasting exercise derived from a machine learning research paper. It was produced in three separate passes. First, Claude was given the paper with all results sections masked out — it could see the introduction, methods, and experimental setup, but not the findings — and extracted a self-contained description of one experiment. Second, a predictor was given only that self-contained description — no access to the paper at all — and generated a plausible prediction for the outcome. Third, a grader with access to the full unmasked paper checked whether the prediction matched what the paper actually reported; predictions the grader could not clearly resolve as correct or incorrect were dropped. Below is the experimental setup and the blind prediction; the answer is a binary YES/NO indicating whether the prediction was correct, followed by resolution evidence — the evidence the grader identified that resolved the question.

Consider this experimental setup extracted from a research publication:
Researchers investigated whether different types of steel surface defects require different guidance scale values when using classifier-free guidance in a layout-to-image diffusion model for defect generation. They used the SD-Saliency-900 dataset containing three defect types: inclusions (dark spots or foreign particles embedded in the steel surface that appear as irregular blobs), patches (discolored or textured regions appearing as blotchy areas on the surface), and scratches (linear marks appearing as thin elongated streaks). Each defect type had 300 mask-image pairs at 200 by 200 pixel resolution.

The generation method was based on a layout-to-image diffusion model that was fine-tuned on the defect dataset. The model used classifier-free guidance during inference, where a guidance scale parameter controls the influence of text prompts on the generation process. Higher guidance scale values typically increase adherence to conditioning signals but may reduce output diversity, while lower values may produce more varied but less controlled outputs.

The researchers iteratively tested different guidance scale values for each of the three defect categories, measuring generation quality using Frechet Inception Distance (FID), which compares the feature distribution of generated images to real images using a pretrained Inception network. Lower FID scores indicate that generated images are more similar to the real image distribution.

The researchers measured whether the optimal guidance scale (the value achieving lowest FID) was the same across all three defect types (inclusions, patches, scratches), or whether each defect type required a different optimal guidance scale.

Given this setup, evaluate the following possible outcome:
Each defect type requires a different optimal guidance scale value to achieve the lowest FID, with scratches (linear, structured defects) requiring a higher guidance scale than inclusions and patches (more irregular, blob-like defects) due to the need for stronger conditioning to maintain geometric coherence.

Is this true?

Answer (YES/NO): NO